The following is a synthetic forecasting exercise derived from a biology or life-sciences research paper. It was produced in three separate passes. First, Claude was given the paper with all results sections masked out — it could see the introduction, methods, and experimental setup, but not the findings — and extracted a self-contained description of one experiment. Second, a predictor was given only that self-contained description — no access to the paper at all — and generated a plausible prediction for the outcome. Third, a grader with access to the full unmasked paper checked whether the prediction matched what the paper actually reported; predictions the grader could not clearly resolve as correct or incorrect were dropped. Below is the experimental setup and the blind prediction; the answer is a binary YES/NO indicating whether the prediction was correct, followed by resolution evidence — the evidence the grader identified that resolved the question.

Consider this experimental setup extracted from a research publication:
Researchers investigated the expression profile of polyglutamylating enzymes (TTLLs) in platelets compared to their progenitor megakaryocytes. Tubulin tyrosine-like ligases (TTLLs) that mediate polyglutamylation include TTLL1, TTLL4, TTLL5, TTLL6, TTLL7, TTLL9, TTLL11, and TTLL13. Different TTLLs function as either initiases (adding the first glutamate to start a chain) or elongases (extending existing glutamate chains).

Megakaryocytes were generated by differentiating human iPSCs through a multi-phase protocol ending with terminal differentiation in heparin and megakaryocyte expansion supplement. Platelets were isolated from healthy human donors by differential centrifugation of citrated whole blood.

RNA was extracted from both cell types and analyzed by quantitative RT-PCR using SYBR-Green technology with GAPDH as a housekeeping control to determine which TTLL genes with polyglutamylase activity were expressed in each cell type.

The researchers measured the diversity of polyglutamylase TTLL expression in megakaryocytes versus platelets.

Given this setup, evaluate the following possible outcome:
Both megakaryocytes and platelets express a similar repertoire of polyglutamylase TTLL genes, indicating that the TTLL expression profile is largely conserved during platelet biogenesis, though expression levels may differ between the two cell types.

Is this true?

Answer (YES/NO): NO